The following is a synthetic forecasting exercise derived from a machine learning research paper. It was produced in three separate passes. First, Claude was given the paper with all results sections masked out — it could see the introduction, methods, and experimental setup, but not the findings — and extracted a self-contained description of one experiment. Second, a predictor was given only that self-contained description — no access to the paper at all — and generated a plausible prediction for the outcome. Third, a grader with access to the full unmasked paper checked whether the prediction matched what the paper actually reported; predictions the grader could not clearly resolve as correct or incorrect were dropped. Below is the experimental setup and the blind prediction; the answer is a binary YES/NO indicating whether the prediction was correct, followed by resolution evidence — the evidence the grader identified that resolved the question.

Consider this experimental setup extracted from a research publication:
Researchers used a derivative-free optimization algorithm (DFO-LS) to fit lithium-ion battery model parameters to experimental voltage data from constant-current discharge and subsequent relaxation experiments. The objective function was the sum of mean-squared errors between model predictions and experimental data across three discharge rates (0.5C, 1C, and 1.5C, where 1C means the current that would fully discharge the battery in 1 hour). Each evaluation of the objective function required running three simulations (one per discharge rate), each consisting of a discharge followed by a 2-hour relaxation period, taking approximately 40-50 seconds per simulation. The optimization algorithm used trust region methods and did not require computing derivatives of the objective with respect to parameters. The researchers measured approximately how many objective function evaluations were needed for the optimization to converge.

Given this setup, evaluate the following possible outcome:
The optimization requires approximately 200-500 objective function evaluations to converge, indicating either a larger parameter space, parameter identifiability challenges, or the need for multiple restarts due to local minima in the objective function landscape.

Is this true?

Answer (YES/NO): NO